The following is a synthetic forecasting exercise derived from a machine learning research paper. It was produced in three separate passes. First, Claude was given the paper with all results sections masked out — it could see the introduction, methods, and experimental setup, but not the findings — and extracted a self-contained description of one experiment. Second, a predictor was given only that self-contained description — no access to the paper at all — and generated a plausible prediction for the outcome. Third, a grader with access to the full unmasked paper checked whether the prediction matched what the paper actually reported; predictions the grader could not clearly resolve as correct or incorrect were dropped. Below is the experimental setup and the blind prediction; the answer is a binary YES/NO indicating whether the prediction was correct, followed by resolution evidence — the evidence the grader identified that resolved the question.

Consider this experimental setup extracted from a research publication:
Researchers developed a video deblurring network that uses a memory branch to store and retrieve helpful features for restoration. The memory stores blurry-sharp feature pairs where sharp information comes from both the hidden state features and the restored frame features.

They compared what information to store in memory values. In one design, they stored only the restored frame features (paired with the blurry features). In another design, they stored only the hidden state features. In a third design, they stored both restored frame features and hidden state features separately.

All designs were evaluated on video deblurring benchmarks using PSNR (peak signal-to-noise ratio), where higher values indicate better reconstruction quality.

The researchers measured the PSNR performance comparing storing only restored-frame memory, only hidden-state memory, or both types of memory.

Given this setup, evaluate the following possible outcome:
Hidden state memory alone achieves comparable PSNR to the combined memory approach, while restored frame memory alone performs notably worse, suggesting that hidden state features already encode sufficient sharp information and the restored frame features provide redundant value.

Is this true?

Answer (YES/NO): NO